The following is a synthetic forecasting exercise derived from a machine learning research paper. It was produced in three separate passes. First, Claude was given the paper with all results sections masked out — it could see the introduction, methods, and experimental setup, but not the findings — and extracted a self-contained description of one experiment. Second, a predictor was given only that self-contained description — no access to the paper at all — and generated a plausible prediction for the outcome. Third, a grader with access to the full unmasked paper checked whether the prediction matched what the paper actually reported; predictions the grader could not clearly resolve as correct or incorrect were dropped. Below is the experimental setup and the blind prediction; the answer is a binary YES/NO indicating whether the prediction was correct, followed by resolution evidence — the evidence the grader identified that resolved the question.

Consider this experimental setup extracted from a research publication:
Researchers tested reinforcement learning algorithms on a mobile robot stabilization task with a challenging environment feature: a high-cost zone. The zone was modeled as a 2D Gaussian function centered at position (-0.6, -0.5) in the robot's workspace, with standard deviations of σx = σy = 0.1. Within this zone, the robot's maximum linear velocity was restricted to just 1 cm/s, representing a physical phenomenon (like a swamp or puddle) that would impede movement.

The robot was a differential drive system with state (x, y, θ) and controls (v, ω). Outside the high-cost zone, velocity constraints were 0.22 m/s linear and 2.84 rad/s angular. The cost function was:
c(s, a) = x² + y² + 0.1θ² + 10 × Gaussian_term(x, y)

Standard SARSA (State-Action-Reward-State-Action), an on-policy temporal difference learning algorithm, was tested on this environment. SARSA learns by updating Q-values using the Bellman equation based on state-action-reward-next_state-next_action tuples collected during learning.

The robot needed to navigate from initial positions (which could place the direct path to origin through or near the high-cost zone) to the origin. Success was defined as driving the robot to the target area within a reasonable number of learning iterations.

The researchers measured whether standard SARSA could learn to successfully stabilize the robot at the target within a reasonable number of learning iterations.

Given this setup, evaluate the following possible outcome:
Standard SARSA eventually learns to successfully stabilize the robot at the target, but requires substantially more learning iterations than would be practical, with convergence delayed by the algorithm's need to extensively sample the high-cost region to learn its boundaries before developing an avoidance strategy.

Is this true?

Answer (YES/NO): NO